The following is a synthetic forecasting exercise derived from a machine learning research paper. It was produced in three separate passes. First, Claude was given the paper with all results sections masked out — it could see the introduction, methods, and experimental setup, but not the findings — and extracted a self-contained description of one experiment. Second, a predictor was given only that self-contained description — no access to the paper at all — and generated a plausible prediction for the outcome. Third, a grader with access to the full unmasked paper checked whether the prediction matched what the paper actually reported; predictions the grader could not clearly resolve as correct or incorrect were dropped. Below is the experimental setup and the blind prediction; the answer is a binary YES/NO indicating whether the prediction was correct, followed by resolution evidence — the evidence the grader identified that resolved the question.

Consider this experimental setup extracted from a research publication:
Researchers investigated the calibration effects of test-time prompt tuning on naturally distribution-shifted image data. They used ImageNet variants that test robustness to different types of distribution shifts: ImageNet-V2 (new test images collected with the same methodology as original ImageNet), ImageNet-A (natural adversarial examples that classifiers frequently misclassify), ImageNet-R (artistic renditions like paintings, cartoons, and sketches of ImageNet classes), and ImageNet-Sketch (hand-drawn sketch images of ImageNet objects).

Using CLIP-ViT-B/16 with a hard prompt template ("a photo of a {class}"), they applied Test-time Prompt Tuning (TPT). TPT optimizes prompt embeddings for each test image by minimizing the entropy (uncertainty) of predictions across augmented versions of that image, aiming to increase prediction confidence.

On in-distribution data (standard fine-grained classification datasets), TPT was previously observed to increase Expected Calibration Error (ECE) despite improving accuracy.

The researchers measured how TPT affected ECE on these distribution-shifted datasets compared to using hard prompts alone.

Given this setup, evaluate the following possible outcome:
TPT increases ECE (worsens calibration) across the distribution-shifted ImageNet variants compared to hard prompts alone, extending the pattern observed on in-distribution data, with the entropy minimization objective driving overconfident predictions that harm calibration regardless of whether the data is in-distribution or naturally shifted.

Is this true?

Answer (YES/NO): YES